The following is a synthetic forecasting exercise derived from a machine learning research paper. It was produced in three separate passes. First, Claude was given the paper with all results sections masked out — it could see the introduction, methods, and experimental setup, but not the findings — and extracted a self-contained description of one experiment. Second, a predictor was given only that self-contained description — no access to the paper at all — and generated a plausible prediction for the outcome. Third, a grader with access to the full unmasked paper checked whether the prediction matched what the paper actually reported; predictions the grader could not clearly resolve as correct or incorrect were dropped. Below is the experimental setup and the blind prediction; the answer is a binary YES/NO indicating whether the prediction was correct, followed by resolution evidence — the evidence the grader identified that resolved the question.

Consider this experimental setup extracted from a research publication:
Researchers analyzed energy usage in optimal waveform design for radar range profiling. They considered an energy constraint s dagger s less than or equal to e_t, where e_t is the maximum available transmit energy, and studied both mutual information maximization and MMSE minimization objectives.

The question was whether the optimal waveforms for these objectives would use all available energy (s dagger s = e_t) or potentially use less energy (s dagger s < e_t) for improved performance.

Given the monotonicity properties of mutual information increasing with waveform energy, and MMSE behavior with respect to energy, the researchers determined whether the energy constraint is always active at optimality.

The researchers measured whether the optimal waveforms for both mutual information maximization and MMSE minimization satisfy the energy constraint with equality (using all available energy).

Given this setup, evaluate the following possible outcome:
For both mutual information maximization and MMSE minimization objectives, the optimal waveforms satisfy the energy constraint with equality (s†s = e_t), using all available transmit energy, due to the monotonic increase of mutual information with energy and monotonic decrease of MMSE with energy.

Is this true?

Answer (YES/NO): YES